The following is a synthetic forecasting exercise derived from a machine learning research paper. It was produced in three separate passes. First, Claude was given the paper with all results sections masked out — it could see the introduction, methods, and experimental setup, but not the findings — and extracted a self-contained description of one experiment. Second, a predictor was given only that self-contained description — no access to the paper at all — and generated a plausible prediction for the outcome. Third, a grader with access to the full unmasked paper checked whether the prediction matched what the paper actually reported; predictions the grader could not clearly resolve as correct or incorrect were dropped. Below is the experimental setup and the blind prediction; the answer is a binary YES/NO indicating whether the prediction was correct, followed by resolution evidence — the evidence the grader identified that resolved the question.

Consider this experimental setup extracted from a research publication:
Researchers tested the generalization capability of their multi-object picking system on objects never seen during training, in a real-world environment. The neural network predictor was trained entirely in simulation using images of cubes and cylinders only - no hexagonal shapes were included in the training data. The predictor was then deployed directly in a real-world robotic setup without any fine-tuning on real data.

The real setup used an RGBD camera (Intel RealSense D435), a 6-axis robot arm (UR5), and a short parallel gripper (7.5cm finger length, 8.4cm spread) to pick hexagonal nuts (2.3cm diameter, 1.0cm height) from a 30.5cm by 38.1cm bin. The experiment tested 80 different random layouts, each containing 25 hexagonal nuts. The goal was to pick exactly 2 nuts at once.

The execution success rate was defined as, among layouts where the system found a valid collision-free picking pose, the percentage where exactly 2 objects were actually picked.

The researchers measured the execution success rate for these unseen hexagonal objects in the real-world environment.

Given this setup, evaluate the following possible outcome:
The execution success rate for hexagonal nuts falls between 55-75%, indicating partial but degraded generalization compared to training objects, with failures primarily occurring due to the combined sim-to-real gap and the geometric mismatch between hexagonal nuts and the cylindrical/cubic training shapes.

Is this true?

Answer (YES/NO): YES